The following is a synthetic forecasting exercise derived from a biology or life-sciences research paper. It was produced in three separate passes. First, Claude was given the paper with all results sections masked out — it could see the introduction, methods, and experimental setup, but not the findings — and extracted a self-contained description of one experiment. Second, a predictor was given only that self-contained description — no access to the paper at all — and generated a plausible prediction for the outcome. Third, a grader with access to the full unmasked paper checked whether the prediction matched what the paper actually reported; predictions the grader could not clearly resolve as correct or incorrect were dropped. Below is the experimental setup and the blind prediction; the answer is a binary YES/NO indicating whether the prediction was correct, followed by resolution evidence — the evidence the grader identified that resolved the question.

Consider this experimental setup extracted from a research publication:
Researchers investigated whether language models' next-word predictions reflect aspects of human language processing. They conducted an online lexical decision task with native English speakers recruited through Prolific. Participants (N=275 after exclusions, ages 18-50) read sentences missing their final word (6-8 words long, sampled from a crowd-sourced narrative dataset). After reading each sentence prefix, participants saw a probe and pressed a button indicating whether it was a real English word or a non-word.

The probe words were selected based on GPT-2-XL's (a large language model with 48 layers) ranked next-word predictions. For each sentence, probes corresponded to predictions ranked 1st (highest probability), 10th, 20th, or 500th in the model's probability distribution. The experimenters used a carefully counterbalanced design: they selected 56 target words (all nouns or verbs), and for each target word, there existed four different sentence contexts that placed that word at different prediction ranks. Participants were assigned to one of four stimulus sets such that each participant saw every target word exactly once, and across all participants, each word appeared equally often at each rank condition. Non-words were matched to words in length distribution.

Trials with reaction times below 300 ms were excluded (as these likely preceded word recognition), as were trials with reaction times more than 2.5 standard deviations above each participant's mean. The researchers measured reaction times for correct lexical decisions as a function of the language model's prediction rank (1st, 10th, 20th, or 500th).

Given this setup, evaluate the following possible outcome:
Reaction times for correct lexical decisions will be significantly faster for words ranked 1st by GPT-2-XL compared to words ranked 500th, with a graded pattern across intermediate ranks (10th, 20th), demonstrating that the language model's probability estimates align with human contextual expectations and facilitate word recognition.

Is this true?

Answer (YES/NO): NO